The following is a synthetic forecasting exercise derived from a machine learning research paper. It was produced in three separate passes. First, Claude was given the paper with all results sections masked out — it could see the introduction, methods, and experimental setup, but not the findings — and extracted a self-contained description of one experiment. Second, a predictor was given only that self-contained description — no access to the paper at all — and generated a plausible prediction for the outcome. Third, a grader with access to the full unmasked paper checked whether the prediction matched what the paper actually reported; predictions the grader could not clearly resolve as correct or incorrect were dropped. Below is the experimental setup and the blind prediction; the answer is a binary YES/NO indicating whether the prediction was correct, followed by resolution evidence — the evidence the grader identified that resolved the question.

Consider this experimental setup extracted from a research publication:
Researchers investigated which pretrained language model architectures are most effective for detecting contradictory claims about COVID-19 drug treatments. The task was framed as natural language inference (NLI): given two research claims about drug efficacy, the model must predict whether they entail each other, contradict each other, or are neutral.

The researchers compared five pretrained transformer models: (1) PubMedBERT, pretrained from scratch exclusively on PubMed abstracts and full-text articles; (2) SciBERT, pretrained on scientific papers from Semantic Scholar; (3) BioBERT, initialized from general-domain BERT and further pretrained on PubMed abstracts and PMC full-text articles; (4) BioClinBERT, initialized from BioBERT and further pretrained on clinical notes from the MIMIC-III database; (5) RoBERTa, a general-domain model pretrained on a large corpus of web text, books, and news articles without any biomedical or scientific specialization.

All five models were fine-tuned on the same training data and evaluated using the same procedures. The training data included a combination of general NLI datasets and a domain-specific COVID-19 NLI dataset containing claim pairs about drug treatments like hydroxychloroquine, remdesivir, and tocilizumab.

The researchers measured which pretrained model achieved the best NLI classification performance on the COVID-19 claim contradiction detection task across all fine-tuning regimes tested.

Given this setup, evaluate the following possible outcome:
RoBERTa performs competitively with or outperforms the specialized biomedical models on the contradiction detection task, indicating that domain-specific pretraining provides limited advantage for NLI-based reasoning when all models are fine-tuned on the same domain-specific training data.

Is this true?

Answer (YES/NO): NO